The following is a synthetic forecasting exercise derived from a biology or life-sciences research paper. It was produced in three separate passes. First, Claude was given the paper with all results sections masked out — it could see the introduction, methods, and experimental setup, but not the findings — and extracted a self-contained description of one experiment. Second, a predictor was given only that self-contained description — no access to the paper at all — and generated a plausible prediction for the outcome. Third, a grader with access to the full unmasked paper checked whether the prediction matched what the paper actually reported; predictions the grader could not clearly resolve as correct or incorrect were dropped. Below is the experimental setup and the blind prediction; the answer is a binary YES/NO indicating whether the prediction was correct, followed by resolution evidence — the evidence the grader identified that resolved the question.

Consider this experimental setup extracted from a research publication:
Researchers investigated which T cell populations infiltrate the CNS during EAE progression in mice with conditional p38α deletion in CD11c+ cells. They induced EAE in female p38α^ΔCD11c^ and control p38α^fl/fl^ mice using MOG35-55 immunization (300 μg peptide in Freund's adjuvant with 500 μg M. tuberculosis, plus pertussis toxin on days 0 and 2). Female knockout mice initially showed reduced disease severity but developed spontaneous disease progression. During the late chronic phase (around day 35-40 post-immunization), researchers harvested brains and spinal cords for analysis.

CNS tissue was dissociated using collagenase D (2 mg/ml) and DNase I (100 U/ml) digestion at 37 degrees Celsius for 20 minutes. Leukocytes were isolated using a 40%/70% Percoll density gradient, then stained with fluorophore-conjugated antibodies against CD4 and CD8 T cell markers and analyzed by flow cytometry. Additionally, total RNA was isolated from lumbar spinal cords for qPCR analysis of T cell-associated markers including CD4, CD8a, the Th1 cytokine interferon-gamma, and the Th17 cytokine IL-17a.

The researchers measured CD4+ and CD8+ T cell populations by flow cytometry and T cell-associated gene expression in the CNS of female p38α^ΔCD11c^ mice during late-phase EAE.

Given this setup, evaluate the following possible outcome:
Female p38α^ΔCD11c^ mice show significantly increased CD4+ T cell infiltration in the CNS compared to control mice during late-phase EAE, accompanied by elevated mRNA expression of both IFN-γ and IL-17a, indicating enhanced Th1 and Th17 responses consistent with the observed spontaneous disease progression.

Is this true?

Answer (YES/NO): NO